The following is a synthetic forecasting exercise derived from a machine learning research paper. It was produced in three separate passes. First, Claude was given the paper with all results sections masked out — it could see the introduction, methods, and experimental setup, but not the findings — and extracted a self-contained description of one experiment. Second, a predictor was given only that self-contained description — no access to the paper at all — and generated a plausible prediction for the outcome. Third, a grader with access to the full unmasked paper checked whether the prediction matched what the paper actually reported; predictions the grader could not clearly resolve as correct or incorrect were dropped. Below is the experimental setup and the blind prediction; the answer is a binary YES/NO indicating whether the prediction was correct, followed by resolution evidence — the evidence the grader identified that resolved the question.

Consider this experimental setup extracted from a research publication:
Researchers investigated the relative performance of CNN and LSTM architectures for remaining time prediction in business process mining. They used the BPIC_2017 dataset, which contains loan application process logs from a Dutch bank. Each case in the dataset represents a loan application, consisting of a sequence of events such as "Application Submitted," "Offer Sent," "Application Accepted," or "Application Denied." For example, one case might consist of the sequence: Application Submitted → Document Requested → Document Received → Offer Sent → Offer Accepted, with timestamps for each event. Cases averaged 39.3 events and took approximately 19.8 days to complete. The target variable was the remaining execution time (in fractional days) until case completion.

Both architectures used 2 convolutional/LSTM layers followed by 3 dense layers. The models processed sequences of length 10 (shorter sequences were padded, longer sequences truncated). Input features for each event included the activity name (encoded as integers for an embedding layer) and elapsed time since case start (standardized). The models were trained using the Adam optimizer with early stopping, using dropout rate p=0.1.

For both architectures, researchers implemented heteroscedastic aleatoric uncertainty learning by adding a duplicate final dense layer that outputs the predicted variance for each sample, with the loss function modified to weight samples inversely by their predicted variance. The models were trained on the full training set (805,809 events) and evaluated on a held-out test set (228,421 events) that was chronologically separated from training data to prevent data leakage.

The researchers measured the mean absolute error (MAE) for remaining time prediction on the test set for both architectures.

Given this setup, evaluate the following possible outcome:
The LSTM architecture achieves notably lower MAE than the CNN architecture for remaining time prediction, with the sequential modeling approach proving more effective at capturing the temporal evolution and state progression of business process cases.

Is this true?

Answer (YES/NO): NO